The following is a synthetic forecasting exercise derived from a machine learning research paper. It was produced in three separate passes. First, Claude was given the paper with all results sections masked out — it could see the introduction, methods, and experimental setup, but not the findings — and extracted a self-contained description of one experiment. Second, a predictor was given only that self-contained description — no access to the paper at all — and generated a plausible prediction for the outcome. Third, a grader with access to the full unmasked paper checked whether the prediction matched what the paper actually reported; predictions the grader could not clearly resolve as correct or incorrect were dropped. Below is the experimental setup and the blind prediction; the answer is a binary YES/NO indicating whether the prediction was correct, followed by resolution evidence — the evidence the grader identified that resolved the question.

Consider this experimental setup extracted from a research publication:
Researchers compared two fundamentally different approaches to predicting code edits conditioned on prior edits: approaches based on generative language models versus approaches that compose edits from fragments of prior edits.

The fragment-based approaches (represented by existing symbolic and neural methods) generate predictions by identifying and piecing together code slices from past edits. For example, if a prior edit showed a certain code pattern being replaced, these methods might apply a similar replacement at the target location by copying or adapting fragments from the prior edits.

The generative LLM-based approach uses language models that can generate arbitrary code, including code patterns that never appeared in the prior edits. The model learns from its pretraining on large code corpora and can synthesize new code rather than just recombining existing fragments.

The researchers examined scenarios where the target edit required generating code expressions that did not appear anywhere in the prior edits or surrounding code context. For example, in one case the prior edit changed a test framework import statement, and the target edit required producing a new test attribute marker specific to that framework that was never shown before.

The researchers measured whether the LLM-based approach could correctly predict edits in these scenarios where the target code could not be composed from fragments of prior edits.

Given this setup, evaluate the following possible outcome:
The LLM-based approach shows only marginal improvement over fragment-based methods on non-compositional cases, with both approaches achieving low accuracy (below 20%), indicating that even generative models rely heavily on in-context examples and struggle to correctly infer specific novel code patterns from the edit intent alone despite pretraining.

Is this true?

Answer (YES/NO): NO